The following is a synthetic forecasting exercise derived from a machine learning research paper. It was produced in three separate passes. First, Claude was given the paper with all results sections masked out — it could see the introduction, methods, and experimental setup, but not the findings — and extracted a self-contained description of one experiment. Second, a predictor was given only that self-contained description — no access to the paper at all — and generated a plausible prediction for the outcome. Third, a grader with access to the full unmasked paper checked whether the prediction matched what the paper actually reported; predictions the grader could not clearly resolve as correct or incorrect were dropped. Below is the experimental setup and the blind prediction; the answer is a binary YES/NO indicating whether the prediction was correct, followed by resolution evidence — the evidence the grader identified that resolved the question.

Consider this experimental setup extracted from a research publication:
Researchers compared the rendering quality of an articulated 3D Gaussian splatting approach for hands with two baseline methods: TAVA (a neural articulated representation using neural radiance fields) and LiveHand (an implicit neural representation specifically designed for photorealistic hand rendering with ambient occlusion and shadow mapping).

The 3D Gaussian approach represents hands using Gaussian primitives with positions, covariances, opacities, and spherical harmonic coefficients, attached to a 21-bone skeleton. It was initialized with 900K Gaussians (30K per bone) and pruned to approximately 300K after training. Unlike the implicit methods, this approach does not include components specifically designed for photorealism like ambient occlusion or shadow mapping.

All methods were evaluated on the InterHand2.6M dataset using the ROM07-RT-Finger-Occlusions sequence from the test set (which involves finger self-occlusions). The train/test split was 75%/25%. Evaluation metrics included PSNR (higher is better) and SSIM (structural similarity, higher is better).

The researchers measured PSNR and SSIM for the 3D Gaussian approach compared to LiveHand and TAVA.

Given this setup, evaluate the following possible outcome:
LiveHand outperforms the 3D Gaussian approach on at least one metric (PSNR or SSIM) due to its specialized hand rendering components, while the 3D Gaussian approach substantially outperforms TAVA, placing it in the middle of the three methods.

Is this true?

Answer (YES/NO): NO